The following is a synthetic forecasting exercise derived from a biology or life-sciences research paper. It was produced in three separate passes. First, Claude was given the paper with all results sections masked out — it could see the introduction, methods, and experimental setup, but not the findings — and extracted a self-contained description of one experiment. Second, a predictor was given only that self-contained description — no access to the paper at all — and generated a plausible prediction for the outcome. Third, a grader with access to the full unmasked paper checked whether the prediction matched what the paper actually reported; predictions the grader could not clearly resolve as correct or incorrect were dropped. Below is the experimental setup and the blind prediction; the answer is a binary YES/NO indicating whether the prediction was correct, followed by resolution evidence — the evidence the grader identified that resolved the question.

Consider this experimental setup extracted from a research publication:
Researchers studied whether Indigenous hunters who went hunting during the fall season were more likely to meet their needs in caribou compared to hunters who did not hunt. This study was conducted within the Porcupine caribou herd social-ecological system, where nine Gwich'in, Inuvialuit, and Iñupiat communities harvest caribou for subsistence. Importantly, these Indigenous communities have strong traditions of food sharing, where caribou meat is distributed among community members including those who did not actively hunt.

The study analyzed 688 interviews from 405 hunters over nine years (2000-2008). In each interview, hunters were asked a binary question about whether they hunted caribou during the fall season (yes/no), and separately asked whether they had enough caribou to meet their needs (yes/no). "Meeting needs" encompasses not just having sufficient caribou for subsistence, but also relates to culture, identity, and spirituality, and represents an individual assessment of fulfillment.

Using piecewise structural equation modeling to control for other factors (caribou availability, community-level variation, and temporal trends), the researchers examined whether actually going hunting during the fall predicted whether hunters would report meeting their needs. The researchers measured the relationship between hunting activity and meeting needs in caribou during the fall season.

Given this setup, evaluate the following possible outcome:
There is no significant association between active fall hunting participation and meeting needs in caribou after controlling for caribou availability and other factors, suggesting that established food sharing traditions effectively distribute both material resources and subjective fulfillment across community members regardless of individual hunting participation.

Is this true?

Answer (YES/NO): NO